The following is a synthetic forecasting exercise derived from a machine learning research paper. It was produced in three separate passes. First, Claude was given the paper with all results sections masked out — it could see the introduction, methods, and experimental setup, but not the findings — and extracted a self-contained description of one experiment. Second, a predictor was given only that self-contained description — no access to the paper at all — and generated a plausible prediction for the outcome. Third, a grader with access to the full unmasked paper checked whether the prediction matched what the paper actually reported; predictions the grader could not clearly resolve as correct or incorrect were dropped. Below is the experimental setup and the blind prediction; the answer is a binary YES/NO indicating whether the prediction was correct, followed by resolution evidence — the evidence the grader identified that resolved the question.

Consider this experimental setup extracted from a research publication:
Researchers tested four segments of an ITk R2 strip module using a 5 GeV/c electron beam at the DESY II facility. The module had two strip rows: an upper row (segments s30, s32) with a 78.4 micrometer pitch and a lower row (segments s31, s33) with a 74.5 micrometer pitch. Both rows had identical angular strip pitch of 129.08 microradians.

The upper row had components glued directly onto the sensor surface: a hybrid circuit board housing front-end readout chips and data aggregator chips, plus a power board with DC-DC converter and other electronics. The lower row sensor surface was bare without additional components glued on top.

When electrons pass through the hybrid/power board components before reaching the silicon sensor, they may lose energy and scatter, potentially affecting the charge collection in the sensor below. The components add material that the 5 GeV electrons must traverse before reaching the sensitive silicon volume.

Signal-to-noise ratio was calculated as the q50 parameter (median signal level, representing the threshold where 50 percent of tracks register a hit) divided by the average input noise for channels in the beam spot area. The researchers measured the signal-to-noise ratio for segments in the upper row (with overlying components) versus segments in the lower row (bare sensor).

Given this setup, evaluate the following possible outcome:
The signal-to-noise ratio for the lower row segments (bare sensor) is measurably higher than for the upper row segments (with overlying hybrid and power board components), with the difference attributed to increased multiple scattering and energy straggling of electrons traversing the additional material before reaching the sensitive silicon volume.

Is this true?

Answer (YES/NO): NO